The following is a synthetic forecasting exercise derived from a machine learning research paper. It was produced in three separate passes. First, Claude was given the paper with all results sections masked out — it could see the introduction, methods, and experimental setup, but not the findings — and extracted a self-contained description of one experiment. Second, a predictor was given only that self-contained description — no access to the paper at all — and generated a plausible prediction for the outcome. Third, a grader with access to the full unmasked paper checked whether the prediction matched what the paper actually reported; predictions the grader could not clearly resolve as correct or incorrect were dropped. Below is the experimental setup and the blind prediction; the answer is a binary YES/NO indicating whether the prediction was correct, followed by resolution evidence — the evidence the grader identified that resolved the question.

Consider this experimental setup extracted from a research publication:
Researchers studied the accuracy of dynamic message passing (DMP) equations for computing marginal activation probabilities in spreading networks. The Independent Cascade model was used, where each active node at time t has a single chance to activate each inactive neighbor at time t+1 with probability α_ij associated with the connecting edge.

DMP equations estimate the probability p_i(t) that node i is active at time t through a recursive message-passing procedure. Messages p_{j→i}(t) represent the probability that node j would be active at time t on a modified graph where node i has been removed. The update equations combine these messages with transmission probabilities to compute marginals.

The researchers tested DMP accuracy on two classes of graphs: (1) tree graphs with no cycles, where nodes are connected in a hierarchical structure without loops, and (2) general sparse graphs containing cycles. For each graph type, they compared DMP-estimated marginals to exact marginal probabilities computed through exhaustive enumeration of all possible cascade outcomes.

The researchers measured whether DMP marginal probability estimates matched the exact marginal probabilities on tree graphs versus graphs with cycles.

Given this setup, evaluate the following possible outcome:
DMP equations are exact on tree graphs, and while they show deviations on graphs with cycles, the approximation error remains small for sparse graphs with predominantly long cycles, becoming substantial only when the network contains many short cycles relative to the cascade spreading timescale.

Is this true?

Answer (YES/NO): YES